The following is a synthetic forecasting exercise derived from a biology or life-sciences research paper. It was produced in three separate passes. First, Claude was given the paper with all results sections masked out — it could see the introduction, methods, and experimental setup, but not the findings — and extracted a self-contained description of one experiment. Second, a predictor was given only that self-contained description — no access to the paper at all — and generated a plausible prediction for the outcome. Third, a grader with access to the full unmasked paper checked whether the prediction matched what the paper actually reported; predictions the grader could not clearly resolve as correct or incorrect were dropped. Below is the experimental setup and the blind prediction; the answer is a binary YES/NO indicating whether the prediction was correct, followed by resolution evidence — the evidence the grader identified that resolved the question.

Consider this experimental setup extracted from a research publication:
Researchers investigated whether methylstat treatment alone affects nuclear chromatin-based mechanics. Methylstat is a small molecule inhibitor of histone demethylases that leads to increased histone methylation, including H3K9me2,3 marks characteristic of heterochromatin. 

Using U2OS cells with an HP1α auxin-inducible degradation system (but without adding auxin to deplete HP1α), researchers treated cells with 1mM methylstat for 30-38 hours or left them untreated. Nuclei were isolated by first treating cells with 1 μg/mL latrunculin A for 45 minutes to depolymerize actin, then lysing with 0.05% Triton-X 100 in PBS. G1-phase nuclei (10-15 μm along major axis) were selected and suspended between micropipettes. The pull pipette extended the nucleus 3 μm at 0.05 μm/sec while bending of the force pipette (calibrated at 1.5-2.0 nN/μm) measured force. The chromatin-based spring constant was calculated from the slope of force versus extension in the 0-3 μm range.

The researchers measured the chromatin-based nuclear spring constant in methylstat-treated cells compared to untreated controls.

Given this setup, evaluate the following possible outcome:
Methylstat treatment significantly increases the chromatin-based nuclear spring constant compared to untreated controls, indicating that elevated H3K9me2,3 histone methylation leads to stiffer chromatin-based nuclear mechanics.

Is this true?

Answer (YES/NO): YES